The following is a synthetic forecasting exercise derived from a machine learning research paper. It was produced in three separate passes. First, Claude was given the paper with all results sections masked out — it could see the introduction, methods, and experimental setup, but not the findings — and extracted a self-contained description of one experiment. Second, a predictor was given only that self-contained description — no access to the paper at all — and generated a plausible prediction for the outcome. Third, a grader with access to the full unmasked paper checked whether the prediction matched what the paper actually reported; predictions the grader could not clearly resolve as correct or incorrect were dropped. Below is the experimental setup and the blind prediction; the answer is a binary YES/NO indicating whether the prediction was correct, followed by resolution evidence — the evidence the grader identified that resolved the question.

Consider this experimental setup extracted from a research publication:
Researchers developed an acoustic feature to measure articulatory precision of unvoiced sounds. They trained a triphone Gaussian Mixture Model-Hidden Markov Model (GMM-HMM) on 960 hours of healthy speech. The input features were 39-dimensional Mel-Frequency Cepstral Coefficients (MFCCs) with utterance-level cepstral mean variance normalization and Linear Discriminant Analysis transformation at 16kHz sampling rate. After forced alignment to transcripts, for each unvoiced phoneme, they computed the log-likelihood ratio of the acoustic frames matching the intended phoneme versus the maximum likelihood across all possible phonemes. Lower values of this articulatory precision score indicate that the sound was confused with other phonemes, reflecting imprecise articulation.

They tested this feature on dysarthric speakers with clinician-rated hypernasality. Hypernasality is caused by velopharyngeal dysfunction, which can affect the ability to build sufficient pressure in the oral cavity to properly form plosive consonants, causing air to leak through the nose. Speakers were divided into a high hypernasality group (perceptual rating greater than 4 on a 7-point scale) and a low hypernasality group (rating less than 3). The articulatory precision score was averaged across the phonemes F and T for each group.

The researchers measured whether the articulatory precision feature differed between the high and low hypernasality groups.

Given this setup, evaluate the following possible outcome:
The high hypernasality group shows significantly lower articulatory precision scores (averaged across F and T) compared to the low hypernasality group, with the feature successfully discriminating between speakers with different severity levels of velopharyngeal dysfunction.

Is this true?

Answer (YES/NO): YES